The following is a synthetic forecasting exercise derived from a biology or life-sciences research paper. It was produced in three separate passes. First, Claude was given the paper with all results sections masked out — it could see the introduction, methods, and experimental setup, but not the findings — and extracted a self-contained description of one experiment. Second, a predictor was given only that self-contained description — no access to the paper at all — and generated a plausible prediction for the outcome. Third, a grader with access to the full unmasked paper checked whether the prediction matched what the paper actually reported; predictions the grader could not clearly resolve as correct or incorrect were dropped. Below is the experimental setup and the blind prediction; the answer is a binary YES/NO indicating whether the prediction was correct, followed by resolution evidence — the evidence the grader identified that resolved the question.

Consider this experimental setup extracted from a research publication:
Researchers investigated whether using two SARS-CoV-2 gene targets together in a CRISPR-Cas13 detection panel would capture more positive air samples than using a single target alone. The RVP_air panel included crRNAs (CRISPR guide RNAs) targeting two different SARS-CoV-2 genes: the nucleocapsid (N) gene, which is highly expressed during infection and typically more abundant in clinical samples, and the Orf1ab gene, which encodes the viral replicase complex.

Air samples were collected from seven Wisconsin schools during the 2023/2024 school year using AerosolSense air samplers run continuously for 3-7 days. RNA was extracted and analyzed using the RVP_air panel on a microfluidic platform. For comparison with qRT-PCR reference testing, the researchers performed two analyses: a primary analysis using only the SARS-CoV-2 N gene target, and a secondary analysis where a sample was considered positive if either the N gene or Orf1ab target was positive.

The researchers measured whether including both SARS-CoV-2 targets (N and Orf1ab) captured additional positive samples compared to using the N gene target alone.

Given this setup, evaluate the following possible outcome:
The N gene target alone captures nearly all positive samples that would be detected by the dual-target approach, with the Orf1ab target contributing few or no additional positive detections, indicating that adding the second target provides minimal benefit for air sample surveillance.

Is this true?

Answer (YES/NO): YES